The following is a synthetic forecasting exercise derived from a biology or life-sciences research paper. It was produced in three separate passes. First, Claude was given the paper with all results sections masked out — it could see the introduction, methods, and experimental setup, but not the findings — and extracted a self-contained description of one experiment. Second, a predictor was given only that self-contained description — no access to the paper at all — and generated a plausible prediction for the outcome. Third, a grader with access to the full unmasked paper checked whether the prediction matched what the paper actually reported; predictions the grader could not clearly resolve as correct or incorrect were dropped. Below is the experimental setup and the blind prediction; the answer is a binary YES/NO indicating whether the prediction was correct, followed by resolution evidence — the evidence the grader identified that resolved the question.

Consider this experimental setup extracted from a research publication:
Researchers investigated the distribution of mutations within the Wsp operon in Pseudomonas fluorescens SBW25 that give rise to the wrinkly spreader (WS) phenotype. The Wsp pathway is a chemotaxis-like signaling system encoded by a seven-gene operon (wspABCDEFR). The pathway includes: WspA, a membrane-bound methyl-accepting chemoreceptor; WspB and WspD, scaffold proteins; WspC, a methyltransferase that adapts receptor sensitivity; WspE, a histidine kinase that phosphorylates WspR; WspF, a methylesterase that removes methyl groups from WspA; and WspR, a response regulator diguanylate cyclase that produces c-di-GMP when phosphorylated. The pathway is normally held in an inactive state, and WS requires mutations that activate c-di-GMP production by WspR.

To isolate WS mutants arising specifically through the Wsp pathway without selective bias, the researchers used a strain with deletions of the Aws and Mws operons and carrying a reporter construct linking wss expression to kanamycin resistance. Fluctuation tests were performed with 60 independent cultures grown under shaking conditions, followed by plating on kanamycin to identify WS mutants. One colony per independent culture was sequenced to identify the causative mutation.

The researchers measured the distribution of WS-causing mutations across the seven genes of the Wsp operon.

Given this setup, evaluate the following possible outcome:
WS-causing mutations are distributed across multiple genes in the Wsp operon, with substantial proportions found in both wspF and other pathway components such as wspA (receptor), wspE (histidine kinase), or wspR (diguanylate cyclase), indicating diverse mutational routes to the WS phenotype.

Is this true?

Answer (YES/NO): YES